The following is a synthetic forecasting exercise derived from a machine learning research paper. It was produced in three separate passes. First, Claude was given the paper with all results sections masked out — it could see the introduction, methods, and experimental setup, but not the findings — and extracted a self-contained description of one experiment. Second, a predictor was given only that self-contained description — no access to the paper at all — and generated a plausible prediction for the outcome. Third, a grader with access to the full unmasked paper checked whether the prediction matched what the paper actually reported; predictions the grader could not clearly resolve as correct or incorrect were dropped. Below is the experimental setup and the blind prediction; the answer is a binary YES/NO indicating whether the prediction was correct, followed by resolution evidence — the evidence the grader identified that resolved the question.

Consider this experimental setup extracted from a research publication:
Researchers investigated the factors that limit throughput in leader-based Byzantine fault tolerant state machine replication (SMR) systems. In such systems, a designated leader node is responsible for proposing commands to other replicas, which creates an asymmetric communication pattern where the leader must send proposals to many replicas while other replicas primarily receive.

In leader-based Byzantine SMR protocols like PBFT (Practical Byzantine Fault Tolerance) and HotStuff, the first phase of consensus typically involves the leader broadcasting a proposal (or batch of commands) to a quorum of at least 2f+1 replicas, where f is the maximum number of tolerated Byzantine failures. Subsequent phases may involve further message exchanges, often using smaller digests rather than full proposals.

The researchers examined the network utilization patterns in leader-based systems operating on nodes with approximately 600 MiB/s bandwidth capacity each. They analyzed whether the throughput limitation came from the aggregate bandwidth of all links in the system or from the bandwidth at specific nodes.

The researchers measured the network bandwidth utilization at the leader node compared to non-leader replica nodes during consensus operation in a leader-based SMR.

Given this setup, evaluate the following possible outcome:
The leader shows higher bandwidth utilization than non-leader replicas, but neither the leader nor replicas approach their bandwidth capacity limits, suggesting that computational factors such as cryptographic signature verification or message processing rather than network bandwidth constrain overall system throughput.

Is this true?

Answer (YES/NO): NO